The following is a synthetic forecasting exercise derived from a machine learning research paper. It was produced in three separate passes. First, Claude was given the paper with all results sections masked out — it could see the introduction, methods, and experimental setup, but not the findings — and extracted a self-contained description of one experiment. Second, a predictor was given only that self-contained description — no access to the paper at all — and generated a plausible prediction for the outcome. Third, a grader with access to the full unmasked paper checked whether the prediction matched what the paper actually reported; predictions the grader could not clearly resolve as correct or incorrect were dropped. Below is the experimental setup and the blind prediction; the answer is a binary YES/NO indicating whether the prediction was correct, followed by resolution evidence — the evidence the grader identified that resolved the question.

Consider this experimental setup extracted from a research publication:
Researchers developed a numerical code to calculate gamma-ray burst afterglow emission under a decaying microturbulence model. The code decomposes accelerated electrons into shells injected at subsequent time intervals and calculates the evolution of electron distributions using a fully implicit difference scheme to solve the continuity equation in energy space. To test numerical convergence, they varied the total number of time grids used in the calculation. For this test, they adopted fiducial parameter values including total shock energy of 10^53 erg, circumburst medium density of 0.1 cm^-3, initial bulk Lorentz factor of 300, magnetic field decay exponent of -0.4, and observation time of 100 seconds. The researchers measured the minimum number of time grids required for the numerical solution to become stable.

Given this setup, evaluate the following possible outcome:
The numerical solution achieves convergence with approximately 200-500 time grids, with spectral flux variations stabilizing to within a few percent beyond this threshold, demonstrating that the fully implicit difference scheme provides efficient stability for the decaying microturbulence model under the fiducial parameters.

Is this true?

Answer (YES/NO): NO